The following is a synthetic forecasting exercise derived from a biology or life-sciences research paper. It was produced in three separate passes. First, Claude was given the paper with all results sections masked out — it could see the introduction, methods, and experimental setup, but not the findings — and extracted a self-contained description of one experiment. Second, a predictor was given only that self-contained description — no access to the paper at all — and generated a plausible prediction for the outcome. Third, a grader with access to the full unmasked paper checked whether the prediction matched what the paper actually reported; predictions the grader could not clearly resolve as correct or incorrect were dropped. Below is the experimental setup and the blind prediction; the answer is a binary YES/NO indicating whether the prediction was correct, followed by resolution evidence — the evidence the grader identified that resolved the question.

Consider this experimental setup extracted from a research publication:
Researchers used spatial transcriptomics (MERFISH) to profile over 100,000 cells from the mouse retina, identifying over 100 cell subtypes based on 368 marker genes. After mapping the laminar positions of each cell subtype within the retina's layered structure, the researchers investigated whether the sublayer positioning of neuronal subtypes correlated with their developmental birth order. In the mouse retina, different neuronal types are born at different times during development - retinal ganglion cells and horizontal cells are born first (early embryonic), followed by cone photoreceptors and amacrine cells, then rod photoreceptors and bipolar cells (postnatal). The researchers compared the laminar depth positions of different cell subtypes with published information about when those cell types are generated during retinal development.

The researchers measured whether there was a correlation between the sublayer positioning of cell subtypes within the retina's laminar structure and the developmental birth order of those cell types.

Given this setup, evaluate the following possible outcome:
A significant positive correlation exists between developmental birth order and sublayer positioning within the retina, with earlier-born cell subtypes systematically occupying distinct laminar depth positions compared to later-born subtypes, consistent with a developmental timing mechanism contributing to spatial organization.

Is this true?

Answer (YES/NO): NO